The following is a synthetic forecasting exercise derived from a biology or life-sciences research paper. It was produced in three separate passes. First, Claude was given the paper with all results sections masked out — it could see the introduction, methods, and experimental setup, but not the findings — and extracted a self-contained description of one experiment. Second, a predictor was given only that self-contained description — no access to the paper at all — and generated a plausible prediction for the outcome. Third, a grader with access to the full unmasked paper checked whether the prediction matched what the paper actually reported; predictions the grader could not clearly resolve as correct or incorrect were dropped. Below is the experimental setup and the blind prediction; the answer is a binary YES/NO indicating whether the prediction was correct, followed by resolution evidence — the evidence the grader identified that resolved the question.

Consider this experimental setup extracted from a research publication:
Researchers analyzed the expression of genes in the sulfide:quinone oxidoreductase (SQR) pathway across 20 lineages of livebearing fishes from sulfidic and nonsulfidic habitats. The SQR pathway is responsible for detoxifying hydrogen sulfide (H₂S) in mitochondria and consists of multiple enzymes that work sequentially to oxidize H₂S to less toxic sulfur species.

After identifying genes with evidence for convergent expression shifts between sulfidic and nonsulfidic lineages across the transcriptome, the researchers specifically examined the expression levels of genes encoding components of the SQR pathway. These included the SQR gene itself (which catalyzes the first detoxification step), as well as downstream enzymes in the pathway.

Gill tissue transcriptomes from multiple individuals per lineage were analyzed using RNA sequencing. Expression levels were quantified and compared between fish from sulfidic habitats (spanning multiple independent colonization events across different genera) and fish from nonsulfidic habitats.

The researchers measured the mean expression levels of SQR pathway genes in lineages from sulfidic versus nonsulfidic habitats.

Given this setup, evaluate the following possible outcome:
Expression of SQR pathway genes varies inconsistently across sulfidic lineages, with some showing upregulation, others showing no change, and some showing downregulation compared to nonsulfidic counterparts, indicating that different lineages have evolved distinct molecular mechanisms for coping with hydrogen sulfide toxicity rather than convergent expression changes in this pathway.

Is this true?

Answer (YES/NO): NO